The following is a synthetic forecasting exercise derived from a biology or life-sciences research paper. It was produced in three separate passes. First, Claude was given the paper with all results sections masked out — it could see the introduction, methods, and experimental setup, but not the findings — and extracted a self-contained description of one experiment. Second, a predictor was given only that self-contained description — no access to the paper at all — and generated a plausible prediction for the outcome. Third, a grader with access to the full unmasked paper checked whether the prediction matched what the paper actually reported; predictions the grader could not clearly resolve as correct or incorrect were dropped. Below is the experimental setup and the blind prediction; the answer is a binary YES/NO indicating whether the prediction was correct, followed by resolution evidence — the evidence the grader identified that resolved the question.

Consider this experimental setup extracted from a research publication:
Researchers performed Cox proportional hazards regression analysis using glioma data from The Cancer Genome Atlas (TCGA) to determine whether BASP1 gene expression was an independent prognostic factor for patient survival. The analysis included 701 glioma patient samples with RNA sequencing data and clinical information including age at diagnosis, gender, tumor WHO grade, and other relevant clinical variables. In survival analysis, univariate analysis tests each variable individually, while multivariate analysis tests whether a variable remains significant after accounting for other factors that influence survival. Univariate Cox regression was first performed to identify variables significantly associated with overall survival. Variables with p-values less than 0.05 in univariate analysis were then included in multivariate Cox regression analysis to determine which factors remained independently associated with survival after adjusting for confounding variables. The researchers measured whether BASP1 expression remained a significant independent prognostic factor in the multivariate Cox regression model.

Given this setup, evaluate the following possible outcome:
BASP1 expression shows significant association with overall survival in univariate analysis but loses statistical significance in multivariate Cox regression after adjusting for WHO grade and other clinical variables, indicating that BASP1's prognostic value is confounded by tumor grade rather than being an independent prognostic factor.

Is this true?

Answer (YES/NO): NO